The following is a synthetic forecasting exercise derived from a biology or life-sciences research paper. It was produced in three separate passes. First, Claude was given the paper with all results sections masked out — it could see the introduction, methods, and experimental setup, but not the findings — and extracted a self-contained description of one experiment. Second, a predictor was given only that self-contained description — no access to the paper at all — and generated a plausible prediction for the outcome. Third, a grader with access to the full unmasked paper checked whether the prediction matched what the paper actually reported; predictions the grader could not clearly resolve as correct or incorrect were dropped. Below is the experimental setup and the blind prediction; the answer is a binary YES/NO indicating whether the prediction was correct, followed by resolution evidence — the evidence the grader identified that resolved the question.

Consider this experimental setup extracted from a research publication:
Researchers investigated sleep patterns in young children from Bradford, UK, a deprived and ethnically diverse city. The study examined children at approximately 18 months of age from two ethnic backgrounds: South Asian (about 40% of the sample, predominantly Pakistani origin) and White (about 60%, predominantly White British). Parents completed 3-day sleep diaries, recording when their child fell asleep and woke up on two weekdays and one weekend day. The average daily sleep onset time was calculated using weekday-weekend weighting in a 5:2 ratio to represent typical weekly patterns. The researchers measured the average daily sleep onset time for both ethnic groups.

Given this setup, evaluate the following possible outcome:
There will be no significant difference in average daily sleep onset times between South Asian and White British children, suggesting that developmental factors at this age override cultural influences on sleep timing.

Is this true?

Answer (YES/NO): NO